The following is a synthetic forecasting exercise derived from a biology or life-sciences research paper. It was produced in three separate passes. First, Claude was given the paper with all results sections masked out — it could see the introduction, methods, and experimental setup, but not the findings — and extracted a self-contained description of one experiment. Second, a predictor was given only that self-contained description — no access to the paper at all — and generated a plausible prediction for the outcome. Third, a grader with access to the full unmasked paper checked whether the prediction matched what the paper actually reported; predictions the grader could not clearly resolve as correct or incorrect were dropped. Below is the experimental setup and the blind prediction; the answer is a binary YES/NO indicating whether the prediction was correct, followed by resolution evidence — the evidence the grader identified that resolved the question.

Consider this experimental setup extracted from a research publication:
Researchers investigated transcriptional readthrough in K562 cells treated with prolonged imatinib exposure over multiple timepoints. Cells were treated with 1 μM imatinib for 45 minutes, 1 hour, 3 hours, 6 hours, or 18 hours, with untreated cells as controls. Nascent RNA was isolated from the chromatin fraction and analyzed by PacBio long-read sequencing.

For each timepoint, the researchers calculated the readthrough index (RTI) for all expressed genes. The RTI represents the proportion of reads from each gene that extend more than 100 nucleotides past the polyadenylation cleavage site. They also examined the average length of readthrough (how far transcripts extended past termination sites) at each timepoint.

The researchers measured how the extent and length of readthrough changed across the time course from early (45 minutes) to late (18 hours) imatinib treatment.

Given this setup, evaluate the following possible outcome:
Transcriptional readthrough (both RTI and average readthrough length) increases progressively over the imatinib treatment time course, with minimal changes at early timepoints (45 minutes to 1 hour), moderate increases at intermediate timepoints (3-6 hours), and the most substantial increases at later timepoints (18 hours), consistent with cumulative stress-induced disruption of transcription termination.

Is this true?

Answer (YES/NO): NO